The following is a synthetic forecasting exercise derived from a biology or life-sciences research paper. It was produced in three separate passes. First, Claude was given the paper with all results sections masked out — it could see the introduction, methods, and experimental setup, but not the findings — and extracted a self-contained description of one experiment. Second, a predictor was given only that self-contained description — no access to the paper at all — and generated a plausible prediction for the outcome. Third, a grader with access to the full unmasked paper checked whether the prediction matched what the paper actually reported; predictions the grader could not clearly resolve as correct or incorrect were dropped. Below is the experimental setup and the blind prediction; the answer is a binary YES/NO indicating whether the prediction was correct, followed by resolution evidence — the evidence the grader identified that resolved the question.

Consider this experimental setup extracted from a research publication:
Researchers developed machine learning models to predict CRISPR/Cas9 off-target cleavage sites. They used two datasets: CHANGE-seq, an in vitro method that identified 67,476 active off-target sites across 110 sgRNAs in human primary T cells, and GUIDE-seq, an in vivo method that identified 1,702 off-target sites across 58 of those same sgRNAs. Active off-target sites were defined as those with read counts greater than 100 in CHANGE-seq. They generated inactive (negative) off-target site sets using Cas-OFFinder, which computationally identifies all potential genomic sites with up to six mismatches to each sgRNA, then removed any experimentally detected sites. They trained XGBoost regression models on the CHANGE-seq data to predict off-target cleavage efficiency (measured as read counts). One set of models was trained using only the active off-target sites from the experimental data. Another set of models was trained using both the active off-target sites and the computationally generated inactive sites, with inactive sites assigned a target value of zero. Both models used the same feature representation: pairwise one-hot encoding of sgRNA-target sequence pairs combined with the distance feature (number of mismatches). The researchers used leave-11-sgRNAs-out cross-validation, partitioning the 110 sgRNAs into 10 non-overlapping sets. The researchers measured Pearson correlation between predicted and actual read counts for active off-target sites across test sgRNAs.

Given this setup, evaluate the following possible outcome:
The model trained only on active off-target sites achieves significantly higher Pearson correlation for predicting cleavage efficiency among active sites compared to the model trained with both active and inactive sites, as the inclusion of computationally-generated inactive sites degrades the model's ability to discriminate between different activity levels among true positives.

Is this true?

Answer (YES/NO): NO